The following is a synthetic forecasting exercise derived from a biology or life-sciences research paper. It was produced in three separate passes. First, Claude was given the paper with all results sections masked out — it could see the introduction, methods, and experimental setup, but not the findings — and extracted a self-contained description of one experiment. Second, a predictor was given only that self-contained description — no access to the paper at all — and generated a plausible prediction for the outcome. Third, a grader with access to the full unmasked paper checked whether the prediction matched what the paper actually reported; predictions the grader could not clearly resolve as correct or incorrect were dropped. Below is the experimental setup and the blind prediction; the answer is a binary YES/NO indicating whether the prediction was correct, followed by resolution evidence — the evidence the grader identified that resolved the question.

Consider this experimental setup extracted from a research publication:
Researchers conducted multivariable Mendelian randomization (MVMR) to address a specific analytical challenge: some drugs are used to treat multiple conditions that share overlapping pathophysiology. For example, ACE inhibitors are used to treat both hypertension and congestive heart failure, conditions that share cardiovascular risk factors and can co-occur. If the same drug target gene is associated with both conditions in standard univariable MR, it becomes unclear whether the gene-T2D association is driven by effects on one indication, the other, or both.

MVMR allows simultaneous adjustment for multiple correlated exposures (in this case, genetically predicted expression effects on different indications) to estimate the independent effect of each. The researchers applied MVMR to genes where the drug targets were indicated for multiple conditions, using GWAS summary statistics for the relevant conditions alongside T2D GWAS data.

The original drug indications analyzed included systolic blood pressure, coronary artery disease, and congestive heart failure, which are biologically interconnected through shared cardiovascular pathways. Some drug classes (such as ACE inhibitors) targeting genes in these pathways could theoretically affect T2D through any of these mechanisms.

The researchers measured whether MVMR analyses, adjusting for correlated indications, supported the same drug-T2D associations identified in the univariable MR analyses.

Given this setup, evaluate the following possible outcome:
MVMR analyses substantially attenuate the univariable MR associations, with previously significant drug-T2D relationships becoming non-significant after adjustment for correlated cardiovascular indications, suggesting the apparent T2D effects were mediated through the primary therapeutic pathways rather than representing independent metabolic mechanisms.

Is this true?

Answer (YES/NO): NO